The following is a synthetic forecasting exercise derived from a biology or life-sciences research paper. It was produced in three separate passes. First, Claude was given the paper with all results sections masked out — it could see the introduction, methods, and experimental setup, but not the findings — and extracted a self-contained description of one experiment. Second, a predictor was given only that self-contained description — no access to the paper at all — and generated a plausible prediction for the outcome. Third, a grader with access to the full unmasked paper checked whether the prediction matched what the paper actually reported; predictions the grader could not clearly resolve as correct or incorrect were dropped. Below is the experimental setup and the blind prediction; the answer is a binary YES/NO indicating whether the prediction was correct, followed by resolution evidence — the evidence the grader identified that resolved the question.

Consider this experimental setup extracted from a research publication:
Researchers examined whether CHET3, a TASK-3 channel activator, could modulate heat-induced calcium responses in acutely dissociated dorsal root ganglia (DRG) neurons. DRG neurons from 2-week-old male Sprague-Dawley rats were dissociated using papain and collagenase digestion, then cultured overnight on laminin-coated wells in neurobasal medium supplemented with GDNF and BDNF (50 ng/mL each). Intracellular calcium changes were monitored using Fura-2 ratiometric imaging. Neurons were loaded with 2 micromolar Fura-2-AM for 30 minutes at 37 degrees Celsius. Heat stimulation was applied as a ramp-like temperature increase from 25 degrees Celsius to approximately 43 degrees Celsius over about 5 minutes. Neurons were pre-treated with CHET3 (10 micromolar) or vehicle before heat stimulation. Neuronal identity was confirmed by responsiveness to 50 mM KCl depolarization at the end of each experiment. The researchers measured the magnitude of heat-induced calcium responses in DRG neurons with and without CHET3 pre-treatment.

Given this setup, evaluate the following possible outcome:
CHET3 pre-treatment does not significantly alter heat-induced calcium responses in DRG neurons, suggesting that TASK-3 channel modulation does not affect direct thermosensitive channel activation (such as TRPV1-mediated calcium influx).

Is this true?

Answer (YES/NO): NO